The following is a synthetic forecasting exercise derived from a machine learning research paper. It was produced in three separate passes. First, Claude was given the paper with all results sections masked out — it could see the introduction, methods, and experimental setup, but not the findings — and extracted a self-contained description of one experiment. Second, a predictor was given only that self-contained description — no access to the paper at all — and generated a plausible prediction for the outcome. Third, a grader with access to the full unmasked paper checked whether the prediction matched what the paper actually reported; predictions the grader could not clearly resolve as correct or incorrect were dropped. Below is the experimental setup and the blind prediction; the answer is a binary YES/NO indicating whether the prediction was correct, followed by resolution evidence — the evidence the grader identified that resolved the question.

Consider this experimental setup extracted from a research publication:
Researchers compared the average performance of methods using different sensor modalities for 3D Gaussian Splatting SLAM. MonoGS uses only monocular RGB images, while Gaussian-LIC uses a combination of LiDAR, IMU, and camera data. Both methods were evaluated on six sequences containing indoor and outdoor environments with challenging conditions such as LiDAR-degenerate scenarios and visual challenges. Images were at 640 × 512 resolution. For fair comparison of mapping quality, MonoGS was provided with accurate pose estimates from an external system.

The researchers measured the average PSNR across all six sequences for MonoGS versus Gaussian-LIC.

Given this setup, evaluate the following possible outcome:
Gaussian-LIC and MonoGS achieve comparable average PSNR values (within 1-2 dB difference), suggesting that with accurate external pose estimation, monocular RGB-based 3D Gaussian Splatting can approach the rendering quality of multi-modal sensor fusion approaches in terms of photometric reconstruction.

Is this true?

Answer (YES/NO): NO